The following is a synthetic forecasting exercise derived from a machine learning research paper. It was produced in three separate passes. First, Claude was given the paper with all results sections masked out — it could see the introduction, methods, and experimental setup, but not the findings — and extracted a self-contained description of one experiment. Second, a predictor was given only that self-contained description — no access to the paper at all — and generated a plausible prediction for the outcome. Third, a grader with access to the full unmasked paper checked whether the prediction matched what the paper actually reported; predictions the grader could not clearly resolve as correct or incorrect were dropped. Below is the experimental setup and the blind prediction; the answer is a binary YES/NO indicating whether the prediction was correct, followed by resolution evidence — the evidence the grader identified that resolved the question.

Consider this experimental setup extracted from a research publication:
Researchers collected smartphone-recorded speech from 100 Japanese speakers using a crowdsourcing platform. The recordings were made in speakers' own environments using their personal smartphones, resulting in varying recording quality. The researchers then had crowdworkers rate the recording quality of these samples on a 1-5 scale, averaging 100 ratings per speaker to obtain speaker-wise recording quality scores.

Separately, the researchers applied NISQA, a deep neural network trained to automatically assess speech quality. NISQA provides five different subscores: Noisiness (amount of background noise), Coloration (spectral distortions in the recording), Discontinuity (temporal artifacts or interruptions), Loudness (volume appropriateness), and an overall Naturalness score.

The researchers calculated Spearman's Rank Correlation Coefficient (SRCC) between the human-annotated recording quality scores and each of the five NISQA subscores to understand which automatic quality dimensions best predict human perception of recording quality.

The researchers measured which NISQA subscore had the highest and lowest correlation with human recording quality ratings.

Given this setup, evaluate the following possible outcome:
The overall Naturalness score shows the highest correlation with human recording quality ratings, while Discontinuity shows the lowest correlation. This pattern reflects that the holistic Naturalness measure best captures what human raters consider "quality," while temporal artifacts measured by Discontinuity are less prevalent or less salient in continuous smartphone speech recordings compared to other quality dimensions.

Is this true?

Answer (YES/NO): NO